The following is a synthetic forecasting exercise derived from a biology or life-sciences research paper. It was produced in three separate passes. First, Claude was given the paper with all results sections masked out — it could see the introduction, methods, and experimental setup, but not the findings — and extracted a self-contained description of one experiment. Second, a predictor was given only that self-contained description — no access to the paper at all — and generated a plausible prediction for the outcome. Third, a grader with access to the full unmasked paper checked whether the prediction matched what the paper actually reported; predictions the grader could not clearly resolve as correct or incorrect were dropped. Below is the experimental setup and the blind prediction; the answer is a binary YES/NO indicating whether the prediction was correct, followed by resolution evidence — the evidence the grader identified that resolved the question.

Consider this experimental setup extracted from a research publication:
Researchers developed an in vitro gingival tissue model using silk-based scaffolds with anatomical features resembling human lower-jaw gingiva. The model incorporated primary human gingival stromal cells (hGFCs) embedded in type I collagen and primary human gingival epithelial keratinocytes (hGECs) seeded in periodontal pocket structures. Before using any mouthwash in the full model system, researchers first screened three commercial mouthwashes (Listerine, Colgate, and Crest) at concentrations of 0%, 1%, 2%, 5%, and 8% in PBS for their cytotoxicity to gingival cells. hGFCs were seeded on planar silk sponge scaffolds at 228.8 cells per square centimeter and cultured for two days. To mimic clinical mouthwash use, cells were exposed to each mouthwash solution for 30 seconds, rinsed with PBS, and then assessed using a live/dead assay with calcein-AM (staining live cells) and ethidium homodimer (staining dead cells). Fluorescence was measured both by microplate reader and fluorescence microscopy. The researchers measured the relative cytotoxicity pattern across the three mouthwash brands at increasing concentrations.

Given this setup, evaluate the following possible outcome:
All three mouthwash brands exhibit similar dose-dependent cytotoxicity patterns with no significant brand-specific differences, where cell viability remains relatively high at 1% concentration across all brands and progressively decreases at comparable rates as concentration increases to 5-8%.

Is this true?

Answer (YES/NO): NO